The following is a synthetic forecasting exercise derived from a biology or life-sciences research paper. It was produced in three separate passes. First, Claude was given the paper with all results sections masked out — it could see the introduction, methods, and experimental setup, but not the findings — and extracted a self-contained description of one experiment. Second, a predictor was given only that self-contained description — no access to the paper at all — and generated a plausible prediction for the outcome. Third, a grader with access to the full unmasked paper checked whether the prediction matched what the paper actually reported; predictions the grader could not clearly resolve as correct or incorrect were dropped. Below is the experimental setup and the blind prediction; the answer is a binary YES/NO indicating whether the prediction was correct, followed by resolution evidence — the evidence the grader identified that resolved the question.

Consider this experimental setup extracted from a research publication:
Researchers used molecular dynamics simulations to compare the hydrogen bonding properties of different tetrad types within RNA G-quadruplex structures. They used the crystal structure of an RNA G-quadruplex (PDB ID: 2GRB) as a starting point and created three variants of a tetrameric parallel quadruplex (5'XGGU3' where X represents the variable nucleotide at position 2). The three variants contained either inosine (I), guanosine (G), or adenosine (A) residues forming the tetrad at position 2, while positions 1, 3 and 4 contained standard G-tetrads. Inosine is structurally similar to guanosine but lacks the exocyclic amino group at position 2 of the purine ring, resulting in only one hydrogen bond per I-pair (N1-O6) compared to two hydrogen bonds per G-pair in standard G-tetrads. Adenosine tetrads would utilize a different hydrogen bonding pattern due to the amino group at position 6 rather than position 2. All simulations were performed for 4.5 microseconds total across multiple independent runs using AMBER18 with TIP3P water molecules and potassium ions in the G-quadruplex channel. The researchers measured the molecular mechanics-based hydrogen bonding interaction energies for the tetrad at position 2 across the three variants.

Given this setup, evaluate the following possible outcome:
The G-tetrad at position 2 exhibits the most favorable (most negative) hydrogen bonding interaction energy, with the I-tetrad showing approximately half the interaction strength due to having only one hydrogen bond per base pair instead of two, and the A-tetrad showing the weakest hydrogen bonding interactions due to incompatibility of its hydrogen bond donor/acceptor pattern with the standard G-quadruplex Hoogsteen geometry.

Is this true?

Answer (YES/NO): NO